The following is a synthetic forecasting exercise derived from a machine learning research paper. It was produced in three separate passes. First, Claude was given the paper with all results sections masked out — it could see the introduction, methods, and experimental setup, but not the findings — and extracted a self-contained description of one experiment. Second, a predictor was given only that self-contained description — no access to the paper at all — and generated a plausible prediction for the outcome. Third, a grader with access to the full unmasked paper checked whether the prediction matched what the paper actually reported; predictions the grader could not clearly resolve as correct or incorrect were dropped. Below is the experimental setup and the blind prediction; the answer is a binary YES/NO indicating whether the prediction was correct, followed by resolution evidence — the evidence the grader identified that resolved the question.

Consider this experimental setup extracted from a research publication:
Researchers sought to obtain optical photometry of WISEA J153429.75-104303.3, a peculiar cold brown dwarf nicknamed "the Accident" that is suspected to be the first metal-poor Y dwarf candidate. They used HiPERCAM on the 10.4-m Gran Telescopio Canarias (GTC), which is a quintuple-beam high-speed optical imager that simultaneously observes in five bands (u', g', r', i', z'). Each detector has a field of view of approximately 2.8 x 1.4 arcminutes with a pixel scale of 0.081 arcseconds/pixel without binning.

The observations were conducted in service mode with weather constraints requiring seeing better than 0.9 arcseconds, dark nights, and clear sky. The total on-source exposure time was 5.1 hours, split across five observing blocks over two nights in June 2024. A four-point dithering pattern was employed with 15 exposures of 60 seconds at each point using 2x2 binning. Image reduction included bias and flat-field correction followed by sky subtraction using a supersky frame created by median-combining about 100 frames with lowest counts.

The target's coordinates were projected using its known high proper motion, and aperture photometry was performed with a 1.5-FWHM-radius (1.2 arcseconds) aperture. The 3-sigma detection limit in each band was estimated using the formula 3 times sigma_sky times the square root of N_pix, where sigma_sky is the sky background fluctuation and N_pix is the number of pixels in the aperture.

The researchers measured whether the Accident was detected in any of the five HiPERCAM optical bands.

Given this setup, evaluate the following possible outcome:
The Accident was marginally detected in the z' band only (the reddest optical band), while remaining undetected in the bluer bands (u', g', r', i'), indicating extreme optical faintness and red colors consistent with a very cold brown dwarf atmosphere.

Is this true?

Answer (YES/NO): NO